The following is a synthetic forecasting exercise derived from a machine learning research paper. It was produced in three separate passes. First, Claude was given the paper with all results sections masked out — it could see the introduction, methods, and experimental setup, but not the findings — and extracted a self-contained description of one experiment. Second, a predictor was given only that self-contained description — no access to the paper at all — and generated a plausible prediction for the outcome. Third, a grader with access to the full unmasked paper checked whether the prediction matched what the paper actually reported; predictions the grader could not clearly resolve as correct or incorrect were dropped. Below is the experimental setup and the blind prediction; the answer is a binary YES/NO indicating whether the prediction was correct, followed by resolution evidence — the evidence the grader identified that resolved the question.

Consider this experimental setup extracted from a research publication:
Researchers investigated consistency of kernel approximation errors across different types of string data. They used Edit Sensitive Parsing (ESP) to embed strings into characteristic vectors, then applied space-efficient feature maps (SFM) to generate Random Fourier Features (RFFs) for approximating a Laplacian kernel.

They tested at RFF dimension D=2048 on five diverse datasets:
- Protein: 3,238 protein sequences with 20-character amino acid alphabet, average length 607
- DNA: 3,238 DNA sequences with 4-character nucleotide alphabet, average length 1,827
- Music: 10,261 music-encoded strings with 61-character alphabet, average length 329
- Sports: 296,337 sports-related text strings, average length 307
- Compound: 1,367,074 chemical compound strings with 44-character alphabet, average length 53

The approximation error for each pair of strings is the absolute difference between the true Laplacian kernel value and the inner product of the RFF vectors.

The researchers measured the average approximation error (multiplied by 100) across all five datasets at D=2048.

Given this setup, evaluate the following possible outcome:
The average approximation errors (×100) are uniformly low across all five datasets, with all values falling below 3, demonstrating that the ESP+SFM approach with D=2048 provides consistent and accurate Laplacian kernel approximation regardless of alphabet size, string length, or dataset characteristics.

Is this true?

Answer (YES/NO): YES